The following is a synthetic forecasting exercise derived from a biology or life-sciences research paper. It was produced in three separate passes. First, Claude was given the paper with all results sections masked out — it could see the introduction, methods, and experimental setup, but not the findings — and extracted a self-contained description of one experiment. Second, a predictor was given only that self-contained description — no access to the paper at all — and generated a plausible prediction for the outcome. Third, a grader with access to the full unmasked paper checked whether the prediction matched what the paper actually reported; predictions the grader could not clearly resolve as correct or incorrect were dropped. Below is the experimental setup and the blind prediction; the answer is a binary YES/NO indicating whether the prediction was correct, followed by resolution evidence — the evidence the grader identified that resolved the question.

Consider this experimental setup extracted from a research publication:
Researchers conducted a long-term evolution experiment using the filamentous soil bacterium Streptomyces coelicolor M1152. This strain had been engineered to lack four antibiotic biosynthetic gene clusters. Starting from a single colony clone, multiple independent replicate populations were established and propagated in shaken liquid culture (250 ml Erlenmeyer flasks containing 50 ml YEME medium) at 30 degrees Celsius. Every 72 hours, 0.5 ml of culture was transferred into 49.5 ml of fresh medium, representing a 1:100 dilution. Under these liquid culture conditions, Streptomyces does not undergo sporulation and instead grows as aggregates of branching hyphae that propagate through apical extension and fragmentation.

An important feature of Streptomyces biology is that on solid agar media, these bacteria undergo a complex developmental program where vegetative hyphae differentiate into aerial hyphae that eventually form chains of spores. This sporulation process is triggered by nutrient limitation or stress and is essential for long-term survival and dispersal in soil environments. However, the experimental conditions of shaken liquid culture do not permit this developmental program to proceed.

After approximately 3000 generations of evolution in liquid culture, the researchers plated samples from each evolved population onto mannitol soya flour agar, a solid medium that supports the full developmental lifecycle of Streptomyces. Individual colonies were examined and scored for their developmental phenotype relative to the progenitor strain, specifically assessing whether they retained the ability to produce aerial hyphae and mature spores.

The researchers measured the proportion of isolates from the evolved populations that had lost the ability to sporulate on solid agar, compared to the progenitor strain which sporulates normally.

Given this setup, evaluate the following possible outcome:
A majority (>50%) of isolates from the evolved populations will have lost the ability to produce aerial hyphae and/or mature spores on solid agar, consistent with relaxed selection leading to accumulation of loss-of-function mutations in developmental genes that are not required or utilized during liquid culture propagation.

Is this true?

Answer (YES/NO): YES